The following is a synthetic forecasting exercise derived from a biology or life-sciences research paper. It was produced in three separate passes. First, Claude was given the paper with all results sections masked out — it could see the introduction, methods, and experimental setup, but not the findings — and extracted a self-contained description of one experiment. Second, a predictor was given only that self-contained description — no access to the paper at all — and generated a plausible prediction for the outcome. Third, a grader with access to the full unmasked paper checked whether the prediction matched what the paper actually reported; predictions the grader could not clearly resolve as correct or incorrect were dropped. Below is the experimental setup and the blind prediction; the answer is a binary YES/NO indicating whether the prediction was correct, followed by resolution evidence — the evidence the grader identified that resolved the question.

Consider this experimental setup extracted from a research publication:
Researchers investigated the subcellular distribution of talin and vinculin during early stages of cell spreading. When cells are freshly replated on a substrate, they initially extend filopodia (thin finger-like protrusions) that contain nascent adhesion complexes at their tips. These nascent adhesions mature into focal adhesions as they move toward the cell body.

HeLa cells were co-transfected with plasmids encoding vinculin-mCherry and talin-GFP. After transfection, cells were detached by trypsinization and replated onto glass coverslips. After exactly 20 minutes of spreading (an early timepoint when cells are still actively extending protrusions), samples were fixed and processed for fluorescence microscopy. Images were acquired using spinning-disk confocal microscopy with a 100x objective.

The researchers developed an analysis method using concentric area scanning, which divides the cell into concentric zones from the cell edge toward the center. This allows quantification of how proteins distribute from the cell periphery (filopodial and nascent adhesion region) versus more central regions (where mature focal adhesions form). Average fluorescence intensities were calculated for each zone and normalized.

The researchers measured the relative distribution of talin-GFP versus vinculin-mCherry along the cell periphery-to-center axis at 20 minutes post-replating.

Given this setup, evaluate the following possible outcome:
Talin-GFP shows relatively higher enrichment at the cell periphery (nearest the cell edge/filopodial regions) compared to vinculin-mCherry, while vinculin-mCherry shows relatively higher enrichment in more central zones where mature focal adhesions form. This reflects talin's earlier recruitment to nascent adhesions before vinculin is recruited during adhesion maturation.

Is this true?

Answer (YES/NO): YES